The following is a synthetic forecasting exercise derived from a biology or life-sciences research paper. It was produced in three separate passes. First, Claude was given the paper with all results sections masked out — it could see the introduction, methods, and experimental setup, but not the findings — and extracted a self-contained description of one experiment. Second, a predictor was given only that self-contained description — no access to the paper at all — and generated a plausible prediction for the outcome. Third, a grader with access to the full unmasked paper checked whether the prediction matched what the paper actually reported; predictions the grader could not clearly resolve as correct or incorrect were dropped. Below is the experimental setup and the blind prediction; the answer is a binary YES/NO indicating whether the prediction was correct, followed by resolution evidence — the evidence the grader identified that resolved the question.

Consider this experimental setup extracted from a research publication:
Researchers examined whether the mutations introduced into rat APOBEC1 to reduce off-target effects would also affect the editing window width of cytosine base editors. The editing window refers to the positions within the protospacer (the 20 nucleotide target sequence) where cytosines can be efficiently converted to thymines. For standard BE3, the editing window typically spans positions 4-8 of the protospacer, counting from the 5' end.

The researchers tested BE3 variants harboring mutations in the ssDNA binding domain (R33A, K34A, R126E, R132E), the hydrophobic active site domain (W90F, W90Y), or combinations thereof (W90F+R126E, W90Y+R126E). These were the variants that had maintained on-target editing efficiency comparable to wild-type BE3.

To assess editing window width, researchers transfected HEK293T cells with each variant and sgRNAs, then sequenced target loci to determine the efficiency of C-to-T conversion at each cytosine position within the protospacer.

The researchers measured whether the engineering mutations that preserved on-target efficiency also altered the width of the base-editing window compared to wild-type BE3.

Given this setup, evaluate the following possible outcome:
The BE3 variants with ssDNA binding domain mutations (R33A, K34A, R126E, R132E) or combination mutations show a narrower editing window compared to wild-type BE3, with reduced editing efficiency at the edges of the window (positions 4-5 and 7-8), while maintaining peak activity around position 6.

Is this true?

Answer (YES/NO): NO